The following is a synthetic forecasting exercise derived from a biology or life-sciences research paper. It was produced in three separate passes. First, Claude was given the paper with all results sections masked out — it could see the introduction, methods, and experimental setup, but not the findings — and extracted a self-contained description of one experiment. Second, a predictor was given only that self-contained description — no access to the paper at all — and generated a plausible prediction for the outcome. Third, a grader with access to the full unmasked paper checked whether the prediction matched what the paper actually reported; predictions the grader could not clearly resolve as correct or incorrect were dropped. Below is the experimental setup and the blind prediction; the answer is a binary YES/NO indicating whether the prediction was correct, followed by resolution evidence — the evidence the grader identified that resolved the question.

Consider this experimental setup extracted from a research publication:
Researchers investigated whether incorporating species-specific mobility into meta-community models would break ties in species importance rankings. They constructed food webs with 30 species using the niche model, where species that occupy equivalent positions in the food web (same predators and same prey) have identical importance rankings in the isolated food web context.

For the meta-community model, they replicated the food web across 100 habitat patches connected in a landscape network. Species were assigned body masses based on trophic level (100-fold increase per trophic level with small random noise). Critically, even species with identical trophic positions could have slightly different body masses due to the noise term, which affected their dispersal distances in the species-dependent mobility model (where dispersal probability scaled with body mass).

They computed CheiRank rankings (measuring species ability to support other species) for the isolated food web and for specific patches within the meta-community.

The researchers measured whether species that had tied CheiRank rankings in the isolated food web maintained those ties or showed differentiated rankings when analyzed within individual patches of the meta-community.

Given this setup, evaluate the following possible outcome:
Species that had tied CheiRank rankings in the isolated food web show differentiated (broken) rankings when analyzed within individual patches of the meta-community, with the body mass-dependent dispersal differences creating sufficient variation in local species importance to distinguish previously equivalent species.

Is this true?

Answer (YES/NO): YES